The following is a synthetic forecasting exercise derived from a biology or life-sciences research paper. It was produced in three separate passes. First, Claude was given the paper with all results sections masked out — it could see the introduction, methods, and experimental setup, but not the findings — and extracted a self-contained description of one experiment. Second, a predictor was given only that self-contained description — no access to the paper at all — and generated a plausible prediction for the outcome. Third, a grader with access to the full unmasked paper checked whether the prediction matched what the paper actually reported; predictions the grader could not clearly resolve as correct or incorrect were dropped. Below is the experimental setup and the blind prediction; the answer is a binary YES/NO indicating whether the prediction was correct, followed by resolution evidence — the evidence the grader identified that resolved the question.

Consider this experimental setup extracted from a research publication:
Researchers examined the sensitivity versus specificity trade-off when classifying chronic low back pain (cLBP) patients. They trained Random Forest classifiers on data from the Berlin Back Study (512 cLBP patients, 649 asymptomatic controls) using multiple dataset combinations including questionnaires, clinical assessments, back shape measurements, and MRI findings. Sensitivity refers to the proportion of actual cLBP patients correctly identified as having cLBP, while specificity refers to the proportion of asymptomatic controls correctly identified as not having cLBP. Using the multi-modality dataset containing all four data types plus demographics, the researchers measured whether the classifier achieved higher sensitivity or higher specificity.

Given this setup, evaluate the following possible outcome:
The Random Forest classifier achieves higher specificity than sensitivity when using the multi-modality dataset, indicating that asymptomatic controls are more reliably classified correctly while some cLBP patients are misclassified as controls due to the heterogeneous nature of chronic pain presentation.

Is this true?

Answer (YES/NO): YES